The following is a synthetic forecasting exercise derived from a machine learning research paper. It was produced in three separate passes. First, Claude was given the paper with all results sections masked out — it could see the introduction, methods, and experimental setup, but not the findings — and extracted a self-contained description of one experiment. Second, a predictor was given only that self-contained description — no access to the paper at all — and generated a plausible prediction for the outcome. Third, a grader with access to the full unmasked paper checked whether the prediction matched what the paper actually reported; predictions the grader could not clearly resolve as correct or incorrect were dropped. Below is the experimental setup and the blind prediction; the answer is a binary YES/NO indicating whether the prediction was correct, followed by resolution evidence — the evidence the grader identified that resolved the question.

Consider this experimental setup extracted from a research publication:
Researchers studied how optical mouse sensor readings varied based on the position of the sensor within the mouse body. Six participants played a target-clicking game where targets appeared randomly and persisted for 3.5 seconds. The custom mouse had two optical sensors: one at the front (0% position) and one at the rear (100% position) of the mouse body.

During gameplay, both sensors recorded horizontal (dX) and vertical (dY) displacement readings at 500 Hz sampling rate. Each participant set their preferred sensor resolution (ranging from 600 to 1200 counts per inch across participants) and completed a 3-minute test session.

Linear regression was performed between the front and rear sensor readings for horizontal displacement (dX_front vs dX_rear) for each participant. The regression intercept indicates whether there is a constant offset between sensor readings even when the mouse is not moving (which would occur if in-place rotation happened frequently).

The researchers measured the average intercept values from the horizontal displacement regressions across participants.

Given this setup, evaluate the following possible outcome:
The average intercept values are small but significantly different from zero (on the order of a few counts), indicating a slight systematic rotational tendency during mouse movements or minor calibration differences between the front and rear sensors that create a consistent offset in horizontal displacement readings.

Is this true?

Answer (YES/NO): NO